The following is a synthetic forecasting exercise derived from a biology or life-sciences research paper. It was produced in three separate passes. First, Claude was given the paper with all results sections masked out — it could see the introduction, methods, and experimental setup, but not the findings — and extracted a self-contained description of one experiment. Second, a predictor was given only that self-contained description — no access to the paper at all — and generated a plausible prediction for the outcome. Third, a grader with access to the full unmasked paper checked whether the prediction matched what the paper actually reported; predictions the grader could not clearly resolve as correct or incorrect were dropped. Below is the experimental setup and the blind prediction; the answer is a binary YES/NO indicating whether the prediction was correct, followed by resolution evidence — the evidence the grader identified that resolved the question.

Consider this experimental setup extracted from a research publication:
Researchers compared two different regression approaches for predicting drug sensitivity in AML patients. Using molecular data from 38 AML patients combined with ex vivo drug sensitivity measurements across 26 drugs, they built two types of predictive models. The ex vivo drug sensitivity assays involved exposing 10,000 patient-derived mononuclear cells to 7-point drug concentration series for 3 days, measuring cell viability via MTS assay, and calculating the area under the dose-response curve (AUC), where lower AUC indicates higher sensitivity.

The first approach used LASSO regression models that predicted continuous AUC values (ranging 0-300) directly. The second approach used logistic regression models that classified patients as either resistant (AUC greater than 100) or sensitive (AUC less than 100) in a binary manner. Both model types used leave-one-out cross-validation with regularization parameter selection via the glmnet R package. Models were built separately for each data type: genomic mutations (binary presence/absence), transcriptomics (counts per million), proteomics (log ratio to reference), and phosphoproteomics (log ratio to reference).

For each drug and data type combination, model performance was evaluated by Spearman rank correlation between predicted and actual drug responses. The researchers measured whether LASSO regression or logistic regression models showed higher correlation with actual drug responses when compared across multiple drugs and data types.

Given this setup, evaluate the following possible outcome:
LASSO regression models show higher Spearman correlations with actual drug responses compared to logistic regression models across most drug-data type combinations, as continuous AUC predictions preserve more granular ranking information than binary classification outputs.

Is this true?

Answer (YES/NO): YES